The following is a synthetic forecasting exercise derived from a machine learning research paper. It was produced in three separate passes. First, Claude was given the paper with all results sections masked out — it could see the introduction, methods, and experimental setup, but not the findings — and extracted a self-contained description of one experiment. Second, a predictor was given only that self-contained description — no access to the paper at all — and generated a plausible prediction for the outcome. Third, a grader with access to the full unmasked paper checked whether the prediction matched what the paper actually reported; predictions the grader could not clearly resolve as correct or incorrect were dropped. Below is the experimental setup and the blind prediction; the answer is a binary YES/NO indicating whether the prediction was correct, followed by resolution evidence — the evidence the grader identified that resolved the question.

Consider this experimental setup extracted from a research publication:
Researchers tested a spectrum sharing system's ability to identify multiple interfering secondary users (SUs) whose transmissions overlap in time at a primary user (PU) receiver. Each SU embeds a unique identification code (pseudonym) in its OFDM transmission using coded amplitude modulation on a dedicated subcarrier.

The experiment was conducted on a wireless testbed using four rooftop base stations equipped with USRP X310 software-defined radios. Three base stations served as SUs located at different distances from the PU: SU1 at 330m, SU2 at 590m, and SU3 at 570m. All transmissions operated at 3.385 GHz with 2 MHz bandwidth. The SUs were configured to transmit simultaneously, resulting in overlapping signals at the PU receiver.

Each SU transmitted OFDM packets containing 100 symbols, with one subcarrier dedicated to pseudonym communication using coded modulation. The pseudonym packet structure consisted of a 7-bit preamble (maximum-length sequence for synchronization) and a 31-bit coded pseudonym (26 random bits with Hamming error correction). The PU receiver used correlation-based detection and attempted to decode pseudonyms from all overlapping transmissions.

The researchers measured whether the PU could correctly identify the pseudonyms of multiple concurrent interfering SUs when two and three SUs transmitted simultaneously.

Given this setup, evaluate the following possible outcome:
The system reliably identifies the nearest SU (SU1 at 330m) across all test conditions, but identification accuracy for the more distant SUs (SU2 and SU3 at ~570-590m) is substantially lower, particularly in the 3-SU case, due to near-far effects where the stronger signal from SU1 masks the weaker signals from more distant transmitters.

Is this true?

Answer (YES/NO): NO